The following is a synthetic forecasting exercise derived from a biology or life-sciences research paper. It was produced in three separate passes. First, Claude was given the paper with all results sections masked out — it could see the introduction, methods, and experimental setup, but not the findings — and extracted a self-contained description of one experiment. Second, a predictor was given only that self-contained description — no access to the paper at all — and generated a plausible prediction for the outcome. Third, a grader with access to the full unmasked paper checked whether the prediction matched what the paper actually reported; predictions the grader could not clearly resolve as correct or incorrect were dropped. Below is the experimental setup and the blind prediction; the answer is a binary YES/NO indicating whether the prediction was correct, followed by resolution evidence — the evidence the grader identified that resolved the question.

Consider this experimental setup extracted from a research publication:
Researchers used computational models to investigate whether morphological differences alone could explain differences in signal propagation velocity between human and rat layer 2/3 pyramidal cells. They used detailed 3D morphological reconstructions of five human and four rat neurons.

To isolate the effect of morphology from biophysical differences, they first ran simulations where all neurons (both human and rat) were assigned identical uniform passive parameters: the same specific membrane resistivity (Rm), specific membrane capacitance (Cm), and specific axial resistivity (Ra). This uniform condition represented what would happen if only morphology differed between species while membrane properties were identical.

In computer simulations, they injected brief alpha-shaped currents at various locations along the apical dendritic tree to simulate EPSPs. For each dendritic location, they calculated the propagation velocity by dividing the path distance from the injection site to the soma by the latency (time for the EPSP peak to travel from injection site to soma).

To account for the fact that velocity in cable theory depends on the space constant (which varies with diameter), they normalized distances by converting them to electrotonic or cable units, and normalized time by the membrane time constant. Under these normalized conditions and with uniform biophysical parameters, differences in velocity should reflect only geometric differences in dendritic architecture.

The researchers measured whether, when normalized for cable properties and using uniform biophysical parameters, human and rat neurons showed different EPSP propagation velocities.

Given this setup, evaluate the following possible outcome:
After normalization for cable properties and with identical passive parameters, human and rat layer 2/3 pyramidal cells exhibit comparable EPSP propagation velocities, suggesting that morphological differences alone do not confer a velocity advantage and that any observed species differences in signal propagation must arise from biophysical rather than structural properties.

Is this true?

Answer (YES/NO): NO